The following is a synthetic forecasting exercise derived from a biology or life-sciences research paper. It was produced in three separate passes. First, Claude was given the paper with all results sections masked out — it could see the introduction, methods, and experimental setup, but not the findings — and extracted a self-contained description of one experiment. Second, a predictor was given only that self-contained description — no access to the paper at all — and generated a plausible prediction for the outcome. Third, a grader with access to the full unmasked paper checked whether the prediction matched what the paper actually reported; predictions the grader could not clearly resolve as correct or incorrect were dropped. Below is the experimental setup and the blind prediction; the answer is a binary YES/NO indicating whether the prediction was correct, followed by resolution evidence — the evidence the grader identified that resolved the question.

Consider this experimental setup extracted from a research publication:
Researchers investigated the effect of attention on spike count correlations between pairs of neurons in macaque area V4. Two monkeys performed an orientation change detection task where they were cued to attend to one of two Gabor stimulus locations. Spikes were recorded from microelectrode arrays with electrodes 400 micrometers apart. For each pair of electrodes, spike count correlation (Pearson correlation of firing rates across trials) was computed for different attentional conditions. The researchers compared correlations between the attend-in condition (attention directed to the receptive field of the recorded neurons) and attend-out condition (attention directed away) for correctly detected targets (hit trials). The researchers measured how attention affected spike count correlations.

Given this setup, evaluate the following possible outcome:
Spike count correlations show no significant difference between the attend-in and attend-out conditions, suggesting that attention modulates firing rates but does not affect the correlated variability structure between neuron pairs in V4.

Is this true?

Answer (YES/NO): NO